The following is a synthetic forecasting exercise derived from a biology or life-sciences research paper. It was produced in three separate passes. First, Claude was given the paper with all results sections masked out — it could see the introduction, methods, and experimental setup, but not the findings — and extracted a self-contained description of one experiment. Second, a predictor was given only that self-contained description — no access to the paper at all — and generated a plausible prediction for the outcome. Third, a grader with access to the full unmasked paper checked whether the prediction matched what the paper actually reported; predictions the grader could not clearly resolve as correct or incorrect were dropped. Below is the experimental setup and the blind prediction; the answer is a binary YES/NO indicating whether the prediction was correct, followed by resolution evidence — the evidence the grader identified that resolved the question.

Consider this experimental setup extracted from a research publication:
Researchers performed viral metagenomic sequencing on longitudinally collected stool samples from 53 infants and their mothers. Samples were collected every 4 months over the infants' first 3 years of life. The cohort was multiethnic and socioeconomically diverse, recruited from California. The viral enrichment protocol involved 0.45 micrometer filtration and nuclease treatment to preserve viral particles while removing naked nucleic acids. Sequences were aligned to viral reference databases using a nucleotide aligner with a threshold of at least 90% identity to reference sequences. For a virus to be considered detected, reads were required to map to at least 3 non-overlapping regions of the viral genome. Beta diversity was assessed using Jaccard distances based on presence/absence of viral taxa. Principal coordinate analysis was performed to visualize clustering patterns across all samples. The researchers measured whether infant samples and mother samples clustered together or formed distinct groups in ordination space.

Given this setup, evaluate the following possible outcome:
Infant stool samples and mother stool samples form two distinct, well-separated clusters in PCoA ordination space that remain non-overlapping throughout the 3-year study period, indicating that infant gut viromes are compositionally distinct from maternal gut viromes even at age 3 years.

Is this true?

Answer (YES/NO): NO